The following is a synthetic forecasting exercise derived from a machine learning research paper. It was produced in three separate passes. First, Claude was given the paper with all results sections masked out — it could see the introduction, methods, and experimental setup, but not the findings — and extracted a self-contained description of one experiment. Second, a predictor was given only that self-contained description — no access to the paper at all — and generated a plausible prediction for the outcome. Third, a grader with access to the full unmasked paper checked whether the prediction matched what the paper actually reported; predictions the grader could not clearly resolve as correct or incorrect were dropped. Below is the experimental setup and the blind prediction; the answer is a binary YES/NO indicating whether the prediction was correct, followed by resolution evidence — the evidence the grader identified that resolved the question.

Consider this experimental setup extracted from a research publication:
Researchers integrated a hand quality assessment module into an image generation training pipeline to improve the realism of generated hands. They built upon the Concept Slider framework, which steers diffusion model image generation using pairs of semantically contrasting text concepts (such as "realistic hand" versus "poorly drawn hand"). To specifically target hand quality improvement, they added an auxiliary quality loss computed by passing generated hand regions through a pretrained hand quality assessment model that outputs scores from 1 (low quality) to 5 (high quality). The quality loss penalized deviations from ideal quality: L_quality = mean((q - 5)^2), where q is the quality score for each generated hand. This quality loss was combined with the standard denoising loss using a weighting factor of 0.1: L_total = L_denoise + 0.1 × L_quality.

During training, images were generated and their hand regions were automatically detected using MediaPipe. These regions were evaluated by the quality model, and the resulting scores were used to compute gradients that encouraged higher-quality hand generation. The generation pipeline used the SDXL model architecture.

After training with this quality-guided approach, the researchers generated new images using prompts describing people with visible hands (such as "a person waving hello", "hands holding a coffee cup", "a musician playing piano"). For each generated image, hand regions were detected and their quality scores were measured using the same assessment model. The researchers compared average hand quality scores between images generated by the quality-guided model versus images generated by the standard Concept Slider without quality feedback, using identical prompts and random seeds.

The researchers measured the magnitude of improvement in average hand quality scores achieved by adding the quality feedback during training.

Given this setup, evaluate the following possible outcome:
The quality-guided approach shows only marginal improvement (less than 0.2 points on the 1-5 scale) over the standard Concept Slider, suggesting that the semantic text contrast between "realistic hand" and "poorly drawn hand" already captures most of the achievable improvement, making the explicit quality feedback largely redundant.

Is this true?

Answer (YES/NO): NO